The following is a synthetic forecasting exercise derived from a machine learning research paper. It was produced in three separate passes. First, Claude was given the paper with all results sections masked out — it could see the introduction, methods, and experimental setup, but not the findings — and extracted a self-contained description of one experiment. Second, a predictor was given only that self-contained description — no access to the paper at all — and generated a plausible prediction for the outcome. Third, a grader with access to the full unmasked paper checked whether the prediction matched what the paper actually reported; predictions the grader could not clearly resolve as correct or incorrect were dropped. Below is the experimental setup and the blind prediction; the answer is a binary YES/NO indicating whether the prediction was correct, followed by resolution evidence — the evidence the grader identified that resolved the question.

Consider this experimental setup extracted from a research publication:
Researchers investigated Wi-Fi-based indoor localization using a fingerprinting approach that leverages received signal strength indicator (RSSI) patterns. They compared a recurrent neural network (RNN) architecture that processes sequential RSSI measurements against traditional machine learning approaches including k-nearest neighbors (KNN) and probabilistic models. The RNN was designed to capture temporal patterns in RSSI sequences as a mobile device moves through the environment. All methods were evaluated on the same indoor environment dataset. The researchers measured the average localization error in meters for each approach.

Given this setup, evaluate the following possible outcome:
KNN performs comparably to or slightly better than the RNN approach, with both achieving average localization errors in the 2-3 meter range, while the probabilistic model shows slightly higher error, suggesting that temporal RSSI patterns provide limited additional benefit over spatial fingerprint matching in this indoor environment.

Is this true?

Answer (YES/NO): NO